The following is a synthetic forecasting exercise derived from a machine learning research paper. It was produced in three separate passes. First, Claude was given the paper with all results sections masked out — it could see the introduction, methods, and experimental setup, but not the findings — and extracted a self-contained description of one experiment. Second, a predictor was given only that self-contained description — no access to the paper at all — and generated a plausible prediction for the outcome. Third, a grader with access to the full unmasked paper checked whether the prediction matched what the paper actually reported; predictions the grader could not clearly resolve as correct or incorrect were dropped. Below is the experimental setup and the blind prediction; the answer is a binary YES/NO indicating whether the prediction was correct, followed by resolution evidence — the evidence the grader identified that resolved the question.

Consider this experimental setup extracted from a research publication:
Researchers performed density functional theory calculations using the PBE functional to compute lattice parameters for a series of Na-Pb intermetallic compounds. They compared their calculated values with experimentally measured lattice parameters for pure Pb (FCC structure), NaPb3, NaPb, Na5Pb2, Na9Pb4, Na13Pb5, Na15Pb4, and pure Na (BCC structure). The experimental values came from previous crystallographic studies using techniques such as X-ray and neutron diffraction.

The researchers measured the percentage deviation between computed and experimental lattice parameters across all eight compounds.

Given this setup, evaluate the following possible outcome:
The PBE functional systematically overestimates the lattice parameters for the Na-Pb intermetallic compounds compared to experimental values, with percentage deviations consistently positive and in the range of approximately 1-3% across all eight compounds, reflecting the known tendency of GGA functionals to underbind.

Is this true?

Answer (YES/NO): NO